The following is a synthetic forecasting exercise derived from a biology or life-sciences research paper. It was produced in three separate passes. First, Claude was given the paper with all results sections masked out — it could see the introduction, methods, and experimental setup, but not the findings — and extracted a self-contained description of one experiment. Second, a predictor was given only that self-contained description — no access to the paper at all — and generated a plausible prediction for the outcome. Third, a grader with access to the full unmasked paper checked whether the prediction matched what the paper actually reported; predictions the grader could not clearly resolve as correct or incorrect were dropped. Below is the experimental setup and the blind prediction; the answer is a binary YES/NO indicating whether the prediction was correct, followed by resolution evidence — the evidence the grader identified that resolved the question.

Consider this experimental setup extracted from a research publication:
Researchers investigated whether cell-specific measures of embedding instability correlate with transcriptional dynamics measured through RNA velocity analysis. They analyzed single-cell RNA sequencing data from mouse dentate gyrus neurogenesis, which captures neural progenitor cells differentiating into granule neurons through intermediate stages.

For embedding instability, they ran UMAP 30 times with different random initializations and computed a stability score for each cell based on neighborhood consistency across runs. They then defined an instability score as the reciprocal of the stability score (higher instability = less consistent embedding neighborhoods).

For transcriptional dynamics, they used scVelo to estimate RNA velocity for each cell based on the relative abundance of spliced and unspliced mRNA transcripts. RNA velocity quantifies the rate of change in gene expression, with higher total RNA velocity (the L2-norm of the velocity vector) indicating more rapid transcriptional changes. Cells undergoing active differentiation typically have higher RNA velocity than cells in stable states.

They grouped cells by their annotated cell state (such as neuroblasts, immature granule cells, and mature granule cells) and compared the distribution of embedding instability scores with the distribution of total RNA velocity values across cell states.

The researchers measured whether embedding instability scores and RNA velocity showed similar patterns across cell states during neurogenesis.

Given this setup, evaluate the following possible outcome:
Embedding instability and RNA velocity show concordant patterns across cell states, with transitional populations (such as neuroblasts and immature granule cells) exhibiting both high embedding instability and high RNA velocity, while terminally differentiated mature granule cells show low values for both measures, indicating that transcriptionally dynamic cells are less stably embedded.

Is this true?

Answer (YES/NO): NO